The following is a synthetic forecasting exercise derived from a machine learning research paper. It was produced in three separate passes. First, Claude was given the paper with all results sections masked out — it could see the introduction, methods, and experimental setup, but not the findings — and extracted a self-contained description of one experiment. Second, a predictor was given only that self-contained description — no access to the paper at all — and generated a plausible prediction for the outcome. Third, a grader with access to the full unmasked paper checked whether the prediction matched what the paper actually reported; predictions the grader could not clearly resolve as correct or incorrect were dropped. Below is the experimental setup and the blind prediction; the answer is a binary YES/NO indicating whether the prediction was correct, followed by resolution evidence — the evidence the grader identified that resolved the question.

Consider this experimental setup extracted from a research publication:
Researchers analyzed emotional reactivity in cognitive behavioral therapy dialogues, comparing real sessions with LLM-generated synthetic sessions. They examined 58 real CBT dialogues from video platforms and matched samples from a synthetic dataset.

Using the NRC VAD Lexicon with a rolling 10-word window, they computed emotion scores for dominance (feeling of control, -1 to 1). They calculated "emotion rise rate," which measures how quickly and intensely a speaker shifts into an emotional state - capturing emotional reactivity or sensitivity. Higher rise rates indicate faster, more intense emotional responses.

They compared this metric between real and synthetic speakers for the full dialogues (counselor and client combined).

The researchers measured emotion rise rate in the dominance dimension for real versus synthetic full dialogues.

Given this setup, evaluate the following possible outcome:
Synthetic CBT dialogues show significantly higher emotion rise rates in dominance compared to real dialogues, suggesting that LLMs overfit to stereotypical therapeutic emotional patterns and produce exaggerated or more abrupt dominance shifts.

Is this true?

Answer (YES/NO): YES